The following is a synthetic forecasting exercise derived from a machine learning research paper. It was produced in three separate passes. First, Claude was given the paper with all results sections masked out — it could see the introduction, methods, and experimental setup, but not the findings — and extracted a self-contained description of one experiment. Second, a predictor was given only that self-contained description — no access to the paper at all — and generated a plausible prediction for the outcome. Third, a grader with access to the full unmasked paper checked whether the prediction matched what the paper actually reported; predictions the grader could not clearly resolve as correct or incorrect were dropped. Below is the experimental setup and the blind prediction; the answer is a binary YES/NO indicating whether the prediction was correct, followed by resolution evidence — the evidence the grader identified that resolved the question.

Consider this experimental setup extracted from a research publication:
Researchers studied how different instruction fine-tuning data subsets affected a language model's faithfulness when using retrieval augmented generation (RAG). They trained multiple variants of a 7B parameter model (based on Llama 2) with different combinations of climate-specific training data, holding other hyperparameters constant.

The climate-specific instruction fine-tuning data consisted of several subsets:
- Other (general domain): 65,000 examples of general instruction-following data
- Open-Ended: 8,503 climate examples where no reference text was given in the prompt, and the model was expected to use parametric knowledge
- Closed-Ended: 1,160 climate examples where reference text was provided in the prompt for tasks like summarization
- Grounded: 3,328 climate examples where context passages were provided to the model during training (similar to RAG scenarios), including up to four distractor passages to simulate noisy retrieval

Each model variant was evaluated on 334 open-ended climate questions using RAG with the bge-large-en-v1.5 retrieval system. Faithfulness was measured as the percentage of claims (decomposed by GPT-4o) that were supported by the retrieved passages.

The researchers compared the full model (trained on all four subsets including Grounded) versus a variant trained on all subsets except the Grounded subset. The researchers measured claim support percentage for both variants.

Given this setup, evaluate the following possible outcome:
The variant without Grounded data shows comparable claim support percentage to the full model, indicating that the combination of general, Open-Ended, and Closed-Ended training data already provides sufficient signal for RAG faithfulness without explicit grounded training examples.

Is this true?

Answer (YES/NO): NO